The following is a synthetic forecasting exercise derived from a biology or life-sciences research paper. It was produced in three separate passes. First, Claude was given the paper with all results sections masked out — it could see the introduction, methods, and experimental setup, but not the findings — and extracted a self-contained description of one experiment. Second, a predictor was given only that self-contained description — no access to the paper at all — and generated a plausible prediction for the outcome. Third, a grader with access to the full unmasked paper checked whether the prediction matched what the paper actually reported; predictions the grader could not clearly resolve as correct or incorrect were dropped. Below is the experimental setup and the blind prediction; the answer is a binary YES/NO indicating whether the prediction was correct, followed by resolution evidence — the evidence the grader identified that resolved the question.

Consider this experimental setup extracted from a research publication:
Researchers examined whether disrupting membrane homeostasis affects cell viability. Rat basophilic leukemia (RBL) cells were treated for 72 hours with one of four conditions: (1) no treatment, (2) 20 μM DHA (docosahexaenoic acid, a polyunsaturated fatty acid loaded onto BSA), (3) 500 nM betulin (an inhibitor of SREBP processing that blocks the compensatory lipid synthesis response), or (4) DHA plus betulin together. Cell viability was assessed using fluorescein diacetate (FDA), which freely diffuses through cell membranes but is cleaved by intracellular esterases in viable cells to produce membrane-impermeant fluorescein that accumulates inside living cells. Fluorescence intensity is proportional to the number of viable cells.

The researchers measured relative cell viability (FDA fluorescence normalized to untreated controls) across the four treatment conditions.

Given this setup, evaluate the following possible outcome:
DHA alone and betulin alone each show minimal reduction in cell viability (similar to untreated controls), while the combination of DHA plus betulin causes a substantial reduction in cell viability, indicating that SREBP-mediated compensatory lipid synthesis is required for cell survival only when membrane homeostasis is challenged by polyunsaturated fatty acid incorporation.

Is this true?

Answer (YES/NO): YES